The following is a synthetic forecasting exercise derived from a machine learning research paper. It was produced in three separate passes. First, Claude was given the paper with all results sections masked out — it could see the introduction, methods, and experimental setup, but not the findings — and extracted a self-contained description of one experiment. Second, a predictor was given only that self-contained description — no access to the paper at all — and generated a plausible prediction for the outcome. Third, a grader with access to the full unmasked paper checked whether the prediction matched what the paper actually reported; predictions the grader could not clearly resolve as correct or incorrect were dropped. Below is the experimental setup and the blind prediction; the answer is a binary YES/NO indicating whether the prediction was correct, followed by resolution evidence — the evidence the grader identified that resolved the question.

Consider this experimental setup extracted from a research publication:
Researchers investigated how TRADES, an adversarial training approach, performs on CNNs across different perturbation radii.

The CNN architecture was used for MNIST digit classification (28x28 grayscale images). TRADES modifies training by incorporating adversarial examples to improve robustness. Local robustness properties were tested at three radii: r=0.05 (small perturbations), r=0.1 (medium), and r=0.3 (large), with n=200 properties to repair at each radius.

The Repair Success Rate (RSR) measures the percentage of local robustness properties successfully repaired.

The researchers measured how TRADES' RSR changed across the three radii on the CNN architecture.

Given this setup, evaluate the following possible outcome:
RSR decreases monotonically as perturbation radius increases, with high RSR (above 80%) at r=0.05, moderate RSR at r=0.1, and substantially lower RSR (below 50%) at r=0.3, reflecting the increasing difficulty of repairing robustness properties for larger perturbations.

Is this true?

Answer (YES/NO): NO